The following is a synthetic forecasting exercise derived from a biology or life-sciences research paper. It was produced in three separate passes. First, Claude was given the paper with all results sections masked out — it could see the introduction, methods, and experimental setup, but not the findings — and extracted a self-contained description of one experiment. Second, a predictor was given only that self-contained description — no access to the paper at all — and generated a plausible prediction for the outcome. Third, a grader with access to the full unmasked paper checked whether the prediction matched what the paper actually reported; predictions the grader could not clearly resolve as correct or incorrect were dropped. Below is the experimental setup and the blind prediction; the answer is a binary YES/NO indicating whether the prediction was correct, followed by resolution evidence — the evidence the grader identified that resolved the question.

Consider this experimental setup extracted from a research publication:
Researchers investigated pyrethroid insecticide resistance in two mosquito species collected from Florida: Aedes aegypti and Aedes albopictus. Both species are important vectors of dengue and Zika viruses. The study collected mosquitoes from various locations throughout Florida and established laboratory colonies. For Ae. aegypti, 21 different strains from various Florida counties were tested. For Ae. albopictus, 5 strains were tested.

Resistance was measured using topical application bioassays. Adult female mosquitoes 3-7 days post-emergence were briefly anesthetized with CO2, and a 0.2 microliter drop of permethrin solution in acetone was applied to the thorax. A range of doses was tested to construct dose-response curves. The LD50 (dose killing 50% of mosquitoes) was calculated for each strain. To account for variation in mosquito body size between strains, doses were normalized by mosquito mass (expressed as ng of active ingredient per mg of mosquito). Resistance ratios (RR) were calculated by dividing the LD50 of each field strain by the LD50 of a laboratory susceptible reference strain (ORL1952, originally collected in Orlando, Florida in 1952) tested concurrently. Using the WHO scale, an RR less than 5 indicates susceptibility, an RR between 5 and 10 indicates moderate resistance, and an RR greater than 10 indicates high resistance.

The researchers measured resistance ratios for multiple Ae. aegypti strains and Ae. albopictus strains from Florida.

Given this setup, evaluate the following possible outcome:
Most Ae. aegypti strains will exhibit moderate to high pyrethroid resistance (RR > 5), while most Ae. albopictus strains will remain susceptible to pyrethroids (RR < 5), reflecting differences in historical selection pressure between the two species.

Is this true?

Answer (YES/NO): YES